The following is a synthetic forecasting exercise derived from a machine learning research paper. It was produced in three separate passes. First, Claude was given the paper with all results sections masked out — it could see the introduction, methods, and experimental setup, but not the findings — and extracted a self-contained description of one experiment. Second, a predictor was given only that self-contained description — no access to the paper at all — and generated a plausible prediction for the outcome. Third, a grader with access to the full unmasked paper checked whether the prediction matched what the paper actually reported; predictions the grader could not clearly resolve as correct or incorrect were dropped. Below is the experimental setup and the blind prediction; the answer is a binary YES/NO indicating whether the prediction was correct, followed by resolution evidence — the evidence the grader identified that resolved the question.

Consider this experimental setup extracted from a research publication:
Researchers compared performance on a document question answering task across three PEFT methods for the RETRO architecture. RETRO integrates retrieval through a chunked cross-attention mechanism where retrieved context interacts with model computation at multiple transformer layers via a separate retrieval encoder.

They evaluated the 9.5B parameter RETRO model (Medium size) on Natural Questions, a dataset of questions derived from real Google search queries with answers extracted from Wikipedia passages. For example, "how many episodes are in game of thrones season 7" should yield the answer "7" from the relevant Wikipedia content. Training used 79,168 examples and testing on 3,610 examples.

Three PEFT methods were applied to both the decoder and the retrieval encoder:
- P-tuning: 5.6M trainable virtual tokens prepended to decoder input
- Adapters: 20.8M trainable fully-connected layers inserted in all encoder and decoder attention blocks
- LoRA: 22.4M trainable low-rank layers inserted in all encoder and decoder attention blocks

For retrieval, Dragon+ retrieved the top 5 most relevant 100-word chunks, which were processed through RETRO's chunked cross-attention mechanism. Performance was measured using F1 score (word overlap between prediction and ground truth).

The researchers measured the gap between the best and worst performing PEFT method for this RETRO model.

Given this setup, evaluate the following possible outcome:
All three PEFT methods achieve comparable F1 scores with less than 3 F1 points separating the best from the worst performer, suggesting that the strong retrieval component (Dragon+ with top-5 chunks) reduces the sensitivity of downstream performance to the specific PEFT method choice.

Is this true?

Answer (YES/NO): NO